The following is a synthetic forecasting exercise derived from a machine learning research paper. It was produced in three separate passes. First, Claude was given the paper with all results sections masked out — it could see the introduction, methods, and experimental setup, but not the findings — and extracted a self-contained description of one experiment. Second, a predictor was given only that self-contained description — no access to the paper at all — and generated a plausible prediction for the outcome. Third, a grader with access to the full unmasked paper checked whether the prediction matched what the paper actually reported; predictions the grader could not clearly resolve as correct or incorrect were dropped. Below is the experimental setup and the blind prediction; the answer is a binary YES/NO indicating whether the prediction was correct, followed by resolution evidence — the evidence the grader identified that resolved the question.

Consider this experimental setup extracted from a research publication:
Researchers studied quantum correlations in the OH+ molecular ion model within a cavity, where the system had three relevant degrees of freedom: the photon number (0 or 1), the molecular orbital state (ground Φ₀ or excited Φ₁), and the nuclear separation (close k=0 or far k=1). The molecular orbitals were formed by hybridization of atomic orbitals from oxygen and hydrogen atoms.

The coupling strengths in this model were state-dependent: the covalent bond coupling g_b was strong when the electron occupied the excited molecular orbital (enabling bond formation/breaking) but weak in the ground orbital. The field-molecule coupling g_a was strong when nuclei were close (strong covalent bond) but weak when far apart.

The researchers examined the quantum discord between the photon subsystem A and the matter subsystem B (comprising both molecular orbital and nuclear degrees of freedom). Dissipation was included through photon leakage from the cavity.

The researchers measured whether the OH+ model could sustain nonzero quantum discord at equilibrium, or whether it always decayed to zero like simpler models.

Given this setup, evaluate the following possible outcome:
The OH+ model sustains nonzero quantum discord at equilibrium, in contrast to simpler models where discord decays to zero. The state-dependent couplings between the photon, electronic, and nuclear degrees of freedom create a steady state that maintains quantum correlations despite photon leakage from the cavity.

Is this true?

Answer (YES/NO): NO